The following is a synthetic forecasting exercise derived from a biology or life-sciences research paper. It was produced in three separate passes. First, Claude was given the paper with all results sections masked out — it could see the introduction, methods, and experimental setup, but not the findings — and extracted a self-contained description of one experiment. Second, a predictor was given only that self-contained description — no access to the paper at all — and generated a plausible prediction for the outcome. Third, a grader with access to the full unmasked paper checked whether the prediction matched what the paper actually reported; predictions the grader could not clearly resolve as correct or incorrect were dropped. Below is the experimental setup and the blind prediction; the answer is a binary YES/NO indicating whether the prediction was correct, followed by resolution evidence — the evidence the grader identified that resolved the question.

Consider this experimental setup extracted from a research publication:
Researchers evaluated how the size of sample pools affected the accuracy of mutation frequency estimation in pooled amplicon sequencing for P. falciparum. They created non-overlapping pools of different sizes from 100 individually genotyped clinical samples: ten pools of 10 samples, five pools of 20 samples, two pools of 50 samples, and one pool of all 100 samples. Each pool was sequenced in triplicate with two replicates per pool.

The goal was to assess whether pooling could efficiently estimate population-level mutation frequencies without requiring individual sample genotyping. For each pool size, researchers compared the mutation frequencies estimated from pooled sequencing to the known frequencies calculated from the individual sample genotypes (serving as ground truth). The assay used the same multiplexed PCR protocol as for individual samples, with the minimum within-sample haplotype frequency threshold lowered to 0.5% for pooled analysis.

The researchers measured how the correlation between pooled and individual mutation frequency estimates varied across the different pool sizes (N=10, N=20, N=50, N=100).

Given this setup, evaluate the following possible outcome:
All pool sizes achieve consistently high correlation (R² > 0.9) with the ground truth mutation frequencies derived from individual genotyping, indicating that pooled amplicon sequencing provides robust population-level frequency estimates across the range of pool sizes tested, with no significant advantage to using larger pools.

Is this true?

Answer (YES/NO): NO